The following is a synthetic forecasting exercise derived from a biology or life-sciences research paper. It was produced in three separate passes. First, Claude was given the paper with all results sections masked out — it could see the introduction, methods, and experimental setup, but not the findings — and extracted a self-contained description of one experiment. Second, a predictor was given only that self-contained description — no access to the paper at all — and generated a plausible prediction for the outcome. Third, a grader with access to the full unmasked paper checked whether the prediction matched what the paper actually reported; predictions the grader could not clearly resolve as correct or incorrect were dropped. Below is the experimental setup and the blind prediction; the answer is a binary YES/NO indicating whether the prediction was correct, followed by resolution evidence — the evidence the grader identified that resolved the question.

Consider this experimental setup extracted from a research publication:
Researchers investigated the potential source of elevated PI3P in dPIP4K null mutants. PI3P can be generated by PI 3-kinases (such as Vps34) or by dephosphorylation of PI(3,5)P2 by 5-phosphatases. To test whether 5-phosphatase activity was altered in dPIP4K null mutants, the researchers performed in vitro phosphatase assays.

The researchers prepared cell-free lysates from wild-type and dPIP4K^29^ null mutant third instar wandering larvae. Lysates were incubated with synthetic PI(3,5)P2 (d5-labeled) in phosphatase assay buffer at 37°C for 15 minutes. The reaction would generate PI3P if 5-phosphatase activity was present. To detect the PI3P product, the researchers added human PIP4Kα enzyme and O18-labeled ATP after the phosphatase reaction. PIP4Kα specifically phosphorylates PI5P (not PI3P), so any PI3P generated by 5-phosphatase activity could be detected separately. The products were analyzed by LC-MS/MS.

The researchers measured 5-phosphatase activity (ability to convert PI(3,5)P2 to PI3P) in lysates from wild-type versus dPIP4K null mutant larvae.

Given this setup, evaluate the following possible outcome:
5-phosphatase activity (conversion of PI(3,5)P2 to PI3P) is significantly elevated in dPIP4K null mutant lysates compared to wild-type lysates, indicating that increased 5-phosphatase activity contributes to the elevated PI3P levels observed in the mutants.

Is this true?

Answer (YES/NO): NO